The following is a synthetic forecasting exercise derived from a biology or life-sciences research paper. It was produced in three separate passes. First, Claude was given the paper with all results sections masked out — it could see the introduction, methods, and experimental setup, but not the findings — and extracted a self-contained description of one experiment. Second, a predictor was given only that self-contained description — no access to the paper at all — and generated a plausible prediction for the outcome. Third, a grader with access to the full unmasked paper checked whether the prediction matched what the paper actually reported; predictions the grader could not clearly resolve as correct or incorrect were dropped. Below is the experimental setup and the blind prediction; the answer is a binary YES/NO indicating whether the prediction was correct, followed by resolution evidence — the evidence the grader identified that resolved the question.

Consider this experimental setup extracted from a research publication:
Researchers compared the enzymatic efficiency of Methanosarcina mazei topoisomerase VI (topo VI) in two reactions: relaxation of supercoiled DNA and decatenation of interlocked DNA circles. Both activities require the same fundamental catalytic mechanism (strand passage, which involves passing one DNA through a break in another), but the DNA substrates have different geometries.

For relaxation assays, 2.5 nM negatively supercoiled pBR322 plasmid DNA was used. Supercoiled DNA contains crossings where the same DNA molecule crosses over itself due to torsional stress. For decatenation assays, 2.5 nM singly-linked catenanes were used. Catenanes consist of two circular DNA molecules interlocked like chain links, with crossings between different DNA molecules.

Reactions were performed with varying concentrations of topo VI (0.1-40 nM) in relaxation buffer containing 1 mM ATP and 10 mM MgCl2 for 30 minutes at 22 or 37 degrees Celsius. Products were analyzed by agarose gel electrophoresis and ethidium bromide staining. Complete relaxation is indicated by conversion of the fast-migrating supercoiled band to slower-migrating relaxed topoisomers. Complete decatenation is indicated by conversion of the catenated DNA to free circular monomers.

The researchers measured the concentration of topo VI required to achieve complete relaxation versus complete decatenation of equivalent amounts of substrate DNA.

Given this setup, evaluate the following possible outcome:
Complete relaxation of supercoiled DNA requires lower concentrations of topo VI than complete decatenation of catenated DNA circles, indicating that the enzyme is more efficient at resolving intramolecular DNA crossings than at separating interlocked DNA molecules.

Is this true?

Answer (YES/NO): NO